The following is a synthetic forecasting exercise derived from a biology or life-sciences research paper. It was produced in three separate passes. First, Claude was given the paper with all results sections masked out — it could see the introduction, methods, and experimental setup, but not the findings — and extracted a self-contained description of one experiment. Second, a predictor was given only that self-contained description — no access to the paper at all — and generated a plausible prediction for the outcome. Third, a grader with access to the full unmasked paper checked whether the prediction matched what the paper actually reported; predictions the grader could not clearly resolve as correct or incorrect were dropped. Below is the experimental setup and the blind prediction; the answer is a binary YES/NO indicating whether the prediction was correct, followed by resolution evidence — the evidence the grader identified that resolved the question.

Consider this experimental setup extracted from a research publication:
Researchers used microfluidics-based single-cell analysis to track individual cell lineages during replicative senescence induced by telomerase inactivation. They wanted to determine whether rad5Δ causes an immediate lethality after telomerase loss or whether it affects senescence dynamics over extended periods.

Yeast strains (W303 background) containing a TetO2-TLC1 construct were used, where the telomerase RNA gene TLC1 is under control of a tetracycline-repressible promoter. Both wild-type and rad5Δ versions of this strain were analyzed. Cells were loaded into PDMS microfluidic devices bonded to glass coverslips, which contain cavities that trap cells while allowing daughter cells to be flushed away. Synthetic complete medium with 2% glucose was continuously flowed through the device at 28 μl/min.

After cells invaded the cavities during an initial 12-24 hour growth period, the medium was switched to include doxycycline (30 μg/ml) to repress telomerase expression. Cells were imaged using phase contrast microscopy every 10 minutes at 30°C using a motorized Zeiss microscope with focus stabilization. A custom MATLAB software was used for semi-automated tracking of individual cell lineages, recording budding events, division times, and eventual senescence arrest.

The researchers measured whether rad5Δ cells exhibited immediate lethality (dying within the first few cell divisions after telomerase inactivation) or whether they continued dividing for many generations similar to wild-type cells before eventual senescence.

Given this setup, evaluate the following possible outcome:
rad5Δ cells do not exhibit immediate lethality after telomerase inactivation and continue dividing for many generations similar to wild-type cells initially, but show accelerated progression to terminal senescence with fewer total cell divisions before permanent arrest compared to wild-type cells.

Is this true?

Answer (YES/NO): NO